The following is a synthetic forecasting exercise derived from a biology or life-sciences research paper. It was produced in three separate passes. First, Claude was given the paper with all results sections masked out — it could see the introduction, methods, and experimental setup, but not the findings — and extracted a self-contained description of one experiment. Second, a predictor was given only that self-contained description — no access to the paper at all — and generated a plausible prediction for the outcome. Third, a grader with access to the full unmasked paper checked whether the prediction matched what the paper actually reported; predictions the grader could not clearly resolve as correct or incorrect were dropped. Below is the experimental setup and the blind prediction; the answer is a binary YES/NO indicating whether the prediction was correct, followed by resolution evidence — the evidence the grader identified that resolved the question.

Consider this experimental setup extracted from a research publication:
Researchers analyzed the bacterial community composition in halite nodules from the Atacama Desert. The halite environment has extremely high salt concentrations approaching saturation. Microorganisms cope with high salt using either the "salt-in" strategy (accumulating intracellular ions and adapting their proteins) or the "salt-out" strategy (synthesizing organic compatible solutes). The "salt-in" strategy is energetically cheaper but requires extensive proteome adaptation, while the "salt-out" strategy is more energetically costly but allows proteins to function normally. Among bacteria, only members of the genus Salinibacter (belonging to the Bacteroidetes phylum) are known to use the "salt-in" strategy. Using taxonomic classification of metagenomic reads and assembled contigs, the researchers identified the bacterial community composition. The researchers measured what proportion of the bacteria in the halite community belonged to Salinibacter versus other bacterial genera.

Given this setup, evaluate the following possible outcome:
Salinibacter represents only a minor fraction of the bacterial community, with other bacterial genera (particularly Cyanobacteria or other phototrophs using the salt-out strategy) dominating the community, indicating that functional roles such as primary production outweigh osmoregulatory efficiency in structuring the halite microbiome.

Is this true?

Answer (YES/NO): NO